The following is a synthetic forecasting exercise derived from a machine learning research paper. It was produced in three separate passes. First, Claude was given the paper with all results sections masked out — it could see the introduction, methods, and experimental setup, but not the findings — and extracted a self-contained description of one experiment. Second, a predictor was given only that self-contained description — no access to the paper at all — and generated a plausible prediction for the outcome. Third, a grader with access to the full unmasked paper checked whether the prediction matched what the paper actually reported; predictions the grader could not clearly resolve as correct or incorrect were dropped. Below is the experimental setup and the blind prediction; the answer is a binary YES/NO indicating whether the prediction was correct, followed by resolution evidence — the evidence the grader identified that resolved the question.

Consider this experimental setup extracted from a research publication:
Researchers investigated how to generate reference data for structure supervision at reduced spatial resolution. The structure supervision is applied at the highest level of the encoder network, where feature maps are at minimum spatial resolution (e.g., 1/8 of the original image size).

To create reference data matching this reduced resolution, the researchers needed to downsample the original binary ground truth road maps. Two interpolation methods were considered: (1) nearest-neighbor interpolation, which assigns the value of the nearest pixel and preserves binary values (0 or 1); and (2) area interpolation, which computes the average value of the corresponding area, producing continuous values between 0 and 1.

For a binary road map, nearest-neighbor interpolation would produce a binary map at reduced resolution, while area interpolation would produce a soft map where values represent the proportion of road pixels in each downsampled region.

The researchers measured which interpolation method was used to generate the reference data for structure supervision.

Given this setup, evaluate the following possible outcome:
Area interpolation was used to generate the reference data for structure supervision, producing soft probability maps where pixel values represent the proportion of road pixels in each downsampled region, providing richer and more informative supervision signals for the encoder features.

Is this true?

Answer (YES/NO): YES